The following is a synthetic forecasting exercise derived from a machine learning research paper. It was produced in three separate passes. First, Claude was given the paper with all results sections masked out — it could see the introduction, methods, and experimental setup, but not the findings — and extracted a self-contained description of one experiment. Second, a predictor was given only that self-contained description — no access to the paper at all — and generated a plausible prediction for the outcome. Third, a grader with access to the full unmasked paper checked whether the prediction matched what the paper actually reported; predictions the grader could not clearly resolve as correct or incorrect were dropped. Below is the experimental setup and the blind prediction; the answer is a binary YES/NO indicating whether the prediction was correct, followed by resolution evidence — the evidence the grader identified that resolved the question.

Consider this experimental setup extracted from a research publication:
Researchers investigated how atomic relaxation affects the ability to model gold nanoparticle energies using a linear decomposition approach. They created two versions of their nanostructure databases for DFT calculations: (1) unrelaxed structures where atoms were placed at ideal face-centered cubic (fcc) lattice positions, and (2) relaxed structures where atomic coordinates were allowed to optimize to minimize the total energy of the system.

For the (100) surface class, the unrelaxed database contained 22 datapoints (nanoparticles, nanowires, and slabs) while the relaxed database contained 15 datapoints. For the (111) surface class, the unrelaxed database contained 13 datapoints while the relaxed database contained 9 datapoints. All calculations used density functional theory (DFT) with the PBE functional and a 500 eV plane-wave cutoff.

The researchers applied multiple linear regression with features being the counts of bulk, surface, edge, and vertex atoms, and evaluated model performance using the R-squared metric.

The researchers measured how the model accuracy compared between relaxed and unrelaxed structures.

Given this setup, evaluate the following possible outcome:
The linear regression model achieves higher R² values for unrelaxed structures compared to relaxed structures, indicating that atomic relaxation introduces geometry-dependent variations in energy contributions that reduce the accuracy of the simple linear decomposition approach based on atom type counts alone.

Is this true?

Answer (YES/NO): NO